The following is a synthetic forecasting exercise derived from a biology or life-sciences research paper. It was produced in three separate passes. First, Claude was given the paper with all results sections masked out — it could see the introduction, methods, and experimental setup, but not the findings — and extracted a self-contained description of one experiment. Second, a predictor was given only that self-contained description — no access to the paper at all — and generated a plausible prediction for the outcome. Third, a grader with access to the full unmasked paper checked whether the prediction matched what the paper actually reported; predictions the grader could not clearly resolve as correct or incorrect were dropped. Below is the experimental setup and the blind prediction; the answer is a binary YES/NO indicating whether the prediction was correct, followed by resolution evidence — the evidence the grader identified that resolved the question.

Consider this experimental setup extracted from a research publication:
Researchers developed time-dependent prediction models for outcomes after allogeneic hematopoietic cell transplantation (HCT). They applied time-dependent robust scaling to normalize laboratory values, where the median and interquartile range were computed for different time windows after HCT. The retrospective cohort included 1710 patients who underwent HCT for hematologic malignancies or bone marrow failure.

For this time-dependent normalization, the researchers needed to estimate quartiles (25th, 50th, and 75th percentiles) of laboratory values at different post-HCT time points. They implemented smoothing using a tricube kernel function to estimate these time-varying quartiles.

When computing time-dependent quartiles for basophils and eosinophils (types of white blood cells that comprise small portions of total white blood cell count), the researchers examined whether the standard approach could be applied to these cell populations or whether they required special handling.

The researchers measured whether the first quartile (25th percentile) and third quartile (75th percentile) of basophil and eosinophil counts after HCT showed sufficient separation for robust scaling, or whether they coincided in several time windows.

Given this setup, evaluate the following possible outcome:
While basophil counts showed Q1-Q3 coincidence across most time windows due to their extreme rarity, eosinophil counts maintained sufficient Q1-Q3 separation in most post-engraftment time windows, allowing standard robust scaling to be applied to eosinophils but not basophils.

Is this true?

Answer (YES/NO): NO